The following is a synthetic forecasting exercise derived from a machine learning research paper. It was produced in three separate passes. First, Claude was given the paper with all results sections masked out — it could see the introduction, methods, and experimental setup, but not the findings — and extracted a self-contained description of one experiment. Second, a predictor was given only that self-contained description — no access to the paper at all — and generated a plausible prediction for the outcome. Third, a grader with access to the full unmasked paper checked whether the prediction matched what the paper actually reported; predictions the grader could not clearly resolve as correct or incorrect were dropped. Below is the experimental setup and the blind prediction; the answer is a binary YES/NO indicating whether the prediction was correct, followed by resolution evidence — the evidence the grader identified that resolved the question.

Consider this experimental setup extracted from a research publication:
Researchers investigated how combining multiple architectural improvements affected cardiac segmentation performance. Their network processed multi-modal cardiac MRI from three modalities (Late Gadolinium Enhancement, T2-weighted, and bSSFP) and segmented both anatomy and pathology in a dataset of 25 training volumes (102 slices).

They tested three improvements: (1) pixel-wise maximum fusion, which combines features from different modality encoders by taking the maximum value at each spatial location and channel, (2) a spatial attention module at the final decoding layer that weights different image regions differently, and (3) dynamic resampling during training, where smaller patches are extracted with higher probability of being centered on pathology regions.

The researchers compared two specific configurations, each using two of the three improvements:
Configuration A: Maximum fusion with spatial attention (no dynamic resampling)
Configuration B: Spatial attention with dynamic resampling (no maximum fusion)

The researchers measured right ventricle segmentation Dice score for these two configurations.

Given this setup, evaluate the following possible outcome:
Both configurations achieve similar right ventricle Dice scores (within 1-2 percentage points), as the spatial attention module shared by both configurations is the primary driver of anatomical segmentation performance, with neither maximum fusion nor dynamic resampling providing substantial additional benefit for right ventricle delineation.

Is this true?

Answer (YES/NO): NO